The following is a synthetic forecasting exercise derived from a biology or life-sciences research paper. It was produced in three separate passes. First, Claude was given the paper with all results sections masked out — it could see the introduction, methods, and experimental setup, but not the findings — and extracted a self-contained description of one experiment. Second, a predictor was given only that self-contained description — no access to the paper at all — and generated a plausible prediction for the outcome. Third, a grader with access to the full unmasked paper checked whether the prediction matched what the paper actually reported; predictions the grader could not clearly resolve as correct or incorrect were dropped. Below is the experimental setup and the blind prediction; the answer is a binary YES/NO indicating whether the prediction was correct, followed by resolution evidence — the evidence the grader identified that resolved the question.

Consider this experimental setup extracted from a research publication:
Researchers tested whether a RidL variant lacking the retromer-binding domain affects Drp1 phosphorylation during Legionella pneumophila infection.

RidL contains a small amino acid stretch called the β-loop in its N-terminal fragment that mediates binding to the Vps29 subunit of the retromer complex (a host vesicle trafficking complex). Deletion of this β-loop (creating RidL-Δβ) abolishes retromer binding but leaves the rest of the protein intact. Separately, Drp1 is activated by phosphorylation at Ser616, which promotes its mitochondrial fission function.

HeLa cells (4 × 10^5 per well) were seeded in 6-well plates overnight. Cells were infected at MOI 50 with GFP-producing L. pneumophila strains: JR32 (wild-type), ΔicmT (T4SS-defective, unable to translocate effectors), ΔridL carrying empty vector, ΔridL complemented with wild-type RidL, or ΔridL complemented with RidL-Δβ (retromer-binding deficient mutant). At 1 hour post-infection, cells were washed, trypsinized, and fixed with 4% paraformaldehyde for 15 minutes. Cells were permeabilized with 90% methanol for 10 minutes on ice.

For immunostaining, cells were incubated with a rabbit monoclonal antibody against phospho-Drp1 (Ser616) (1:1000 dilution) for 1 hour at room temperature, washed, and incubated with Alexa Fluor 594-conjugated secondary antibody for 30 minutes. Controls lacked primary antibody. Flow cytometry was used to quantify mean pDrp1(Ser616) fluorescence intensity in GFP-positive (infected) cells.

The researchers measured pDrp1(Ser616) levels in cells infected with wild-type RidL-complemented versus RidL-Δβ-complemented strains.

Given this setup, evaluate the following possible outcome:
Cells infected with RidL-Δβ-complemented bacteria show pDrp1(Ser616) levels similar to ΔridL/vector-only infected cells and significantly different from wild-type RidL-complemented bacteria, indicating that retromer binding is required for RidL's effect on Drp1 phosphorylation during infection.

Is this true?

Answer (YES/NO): NO